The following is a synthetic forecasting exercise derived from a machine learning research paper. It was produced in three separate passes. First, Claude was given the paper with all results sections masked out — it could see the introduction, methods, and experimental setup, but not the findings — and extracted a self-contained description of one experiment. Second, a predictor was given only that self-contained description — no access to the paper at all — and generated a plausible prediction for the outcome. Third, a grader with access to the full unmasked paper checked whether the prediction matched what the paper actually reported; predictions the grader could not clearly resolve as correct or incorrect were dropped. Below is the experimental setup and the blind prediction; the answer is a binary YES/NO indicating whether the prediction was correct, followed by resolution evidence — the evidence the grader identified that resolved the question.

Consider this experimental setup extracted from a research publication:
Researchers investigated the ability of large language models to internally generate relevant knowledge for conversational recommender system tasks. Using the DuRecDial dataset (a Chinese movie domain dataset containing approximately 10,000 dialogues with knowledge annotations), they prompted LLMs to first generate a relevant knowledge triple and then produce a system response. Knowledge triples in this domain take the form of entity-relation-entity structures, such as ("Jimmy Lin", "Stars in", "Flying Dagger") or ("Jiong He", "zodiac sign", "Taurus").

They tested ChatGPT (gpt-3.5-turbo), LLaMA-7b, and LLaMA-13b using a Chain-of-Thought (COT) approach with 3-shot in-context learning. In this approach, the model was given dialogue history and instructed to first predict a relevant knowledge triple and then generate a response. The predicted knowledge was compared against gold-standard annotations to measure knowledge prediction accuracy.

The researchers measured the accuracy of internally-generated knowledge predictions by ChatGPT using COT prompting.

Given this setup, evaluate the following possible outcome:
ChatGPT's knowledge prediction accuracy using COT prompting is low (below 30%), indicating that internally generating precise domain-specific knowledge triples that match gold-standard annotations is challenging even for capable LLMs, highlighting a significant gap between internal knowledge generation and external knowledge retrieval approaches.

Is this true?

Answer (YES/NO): YES